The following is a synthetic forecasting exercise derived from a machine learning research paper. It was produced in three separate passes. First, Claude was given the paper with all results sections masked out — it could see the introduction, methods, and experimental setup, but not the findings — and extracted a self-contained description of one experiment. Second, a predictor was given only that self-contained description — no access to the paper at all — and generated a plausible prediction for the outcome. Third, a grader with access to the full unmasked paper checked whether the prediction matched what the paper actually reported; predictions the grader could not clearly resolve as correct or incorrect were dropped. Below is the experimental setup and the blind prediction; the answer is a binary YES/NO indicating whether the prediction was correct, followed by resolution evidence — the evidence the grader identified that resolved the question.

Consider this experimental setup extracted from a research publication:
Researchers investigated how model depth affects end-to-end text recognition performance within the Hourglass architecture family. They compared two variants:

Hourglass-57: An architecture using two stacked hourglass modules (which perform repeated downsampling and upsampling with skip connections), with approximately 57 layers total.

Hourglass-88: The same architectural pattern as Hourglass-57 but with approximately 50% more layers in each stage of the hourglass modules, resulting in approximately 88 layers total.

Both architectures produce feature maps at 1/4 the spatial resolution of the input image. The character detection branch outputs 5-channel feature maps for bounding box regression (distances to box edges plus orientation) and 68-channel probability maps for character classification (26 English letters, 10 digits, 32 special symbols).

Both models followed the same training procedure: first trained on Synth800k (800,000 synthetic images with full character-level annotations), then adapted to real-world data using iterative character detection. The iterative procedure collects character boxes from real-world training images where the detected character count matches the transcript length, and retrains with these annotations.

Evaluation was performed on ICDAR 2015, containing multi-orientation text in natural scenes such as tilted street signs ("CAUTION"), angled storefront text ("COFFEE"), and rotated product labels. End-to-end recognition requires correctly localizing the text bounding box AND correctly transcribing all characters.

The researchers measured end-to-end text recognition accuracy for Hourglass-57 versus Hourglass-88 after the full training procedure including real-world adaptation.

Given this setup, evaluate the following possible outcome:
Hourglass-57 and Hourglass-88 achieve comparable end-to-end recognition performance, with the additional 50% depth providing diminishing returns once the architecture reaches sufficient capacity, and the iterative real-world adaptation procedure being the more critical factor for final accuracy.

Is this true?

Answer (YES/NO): NO